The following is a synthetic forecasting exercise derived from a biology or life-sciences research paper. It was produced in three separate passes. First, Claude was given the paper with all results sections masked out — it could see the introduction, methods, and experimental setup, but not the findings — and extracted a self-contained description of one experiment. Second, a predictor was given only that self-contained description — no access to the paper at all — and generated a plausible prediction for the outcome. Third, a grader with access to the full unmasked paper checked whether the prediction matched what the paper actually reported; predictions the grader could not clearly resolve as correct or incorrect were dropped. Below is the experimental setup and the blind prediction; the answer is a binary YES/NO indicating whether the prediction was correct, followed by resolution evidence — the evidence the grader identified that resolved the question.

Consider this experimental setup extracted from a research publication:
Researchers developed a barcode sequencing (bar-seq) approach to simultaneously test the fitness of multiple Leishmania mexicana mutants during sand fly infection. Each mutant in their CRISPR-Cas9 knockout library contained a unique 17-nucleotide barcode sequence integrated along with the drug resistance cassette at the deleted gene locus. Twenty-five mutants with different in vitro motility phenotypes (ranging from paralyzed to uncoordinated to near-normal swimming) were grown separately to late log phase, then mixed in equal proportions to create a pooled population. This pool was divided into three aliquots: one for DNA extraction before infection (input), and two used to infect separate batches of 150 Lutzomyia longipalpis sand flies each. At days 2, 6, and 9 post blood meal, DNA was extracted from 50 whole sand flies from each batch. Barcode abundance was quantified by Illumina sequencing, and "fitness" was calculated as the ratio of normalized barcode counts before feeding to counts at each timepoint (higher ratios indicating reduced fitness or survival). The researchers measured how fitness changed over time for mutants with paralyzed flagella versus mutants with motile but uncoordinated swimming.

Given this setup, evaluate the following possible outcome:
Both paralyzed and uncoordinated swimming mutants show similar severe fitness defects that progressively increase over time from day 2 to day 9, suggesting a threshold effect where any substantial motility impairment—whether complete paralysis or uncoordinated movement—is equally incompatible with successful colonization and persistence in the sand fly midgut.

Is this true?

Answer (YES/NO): YES